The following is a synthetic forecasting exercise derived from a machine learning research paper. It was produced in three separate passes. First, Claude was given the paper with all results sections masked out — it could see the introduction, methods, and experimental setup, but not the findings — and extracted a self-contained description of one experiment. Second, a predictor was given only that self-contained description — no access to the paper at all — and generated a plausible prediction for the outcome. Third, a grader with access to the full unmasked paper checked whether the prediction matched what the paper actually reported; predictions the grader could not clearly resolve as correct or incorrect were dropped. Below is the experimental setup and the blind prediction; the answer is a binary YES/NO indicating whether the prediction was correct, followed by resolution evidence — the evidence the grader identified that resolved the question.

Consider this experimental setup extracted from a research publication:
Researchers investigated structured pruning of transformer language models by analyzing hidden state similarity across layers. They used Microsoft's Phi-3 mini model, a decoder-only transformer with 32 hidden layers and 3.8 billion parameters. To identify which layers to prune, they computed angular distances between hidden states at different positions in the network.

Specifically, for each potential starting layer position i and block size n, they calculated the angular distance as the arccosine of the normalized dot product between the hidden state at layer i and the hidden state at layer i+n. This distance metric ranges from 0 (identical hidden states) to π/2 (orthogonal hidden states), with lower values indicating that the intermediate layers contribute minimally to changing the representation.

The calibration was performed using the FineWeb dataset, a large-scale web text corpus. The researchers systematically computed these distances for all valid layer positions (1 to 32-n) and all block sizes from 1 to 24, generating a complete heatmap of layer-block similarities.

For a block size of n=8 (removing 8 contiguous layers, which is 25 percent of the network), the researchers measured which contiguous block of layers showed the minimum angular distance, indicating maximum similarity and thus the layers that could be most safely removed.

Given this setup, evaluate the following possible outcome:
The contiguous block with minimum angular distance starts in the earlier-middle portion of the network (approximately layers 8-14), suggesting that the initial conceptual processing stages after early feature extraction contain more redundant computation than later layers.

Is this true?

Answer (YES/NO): NO